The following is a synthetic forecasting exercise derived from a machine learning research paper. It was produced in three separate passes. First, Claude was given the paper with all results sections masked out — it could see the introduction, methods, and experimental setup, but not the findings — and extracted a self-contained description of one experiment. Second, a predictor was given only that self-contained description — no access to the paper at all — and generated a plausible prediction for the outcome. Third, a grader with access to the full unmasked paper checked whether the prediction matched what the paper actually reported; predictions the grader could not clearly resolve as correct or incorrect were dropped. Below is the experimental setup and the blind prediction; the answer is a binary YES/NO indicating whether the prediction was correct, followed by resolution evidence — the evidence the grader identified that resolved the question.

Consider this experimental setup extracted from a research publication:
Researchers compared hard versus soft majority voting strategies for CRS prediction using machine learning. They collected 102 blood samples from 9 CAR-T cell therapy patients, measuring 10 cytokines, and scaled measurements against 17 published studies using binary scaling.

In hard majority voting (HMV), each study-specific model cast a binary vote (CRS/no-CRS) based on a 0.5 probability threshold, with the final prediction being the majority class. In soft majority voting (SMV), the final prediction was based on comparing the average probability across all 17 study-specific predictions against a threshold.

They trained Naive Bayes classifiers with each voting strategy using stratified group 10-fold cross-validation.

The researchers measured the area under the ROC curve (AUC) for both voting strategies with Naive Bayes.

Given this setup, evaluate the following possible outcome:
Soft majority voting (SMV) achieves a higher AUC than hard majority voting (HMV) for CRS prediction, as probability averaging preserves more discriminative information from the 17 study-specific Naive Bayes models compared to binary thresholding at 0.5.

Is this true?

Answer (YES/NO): YES